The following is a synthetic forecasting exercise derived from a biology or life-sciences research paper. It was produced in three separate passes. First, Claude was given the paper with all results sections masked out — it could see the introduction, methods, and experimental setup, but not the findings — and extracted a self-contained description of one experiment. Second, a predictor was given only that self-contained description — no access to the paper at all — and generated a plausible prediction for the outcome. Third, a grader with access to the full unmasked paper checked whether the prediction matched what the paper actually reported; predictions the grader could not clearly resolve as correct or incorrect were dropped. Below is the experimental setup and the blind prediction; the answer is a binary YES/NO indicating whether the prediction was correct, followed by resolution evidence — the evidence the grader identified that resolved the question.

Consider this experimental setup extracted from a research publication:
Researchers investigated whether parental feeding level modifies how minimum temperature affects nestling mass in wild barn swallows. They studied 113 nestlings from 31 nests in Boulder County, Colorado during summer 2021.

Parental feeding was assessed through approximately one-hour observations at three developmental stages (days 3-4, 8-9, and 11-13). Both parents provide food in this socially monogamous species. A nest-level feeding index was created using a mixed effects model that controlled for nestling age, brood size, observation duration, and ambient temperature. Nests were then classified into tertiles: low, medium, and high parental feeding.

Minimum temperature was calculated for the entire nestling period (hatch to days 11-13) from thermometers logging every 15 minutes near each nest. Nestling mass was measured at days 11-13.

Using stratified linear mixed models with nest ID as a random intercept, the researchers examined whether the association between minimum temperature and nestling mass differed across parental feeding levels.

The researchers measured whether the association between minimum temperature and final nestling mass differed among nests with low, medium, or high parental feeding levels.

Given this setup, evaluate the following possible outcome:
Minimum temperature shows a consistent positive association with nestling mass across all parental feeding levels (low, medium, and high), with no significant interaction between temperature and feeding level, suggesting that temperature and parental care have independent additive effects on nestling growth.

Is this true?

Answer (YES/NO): NO